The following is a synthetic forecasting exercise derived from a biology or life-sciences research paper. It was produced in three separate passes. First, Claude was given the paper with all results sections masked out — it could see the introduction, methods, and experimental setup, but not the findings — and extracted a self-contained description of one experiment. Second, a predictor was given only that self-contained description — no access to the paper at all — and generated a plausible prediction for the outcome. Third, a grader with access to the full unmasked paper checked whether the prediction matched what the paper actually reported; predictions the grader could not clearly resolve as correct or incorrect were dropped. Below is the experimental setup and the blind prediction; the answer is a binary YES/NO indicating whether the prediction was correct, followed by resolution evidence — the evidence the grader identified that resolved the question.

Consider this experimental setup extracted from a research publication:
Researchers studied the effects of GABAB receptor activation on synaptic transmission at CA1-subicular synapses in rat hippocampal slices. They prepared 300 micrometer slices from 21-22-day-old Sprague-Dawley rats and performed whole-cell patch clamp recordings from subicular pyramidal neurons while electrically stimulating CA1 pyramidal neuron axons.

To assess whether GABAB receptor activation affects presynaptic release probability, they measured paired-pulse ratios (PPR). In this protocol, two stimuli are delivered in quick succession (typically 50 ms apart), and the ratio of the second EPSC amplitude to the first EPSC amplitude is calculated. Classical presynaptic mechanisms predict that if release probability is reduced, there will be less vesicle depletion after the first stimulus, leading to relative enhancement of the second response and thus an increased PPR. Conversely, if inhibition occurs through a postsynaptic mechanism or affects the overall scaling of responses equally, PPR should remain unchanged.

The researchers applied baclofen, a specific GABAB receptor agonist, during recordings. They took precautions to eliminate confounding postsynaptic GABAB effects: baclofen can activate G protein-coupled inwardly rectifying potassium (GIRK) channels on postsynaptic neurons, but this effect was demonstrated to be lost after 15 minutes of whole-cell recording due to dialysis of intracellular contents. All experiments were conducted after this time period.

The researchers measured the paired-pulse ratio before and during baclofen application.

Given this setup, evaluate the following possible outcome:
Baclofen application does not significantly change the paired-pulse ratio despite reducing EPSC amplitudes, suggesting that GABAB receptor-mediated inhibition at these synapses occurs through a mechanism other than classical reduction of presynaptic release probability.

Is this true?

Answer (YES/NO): NO